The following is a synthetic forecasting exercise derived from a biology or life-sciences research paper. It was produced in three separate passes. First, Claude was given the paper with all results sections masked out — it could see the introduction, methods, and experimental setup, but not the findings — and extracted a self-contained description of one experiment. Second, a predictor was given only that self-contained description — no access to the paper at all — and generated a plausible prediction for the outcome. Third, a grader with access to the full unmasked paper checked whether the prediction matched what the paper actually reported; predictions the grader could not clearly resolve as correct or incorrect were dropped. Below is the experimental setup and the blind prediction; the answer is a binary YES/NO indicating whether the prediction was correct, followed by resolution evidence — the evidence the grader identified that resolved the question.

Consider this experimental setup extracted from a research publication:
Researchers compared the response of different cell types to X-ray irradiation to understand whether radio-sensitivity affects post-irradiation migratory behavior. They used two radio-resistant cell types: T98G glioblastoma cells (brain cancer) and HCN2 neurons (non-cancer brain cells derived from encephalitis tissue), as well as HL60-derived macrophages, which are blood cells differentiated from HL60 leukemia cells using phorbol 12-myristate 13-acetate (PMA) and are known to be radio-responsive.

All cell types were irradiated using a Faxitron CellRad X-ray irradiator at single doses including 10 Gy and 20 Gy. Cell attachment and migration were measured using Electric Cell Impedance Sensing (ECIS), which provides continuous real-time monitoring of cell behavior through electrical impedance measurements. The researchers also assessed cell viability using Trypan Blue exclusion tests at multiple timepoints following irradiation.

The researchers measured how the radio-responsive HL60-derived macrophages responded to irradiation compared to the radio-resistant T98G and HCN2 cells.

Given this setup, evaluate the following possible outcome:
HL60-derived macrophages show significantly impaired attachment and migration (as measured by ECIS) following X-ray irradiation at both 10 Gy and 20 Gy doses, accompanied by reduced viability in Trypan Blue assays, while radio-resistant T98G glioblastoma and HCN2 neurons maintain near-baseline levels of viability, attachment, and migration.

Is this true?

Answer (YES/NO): NO